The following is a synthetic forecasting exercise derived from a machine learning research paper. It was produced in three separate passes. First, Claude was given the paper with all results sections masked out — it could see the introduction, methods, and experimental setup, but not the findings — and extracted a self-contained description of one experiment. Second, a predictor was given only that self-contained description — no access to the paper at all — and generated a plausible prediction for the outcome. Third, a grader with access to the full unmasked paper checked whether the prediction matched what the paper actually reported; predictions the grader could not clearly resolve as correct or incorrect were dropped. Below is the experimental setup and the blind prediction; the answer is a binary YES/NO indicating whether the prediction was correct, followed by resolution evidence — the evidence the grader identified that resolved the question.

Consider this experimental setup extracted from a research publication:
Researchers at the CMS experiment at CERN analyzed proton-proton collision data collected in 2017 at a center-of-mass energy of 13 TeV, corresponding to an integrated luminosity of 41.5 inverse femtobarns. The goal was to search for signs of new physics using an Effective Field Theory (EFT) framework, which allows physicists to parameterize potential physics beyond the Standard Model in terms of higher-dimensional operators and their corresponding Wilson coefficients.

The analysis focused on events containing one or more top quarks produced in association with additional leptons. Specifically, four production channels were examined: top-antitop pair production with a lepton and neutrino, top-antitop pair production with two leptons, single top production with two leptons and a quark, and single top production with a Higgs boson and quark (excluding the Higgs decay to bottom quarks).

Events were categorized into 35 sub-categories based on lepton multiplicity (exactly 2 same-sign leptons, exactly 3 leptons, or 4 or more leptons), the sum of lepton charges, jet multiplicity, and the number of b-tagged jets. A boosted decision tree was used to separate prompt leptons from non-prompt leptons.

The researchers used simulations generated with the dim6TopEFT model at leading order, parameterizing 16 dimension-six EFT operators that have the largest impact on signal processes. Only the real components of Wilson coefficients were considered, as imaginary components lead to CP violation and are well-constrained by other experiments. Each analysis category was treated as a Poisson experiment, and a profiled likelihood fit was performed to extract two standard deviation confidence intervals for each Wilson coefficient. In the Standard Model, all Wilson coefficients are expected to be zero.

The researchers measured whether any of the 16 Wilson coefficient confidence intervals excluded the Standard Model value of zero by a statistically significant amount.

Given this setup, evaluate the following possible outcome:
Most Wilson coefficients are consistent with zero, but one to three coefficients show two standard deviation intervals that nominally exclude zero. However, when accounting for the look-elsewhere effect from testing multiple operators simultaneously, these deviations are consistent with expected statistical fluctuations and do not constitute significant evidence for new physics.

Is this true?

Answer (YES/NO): NO